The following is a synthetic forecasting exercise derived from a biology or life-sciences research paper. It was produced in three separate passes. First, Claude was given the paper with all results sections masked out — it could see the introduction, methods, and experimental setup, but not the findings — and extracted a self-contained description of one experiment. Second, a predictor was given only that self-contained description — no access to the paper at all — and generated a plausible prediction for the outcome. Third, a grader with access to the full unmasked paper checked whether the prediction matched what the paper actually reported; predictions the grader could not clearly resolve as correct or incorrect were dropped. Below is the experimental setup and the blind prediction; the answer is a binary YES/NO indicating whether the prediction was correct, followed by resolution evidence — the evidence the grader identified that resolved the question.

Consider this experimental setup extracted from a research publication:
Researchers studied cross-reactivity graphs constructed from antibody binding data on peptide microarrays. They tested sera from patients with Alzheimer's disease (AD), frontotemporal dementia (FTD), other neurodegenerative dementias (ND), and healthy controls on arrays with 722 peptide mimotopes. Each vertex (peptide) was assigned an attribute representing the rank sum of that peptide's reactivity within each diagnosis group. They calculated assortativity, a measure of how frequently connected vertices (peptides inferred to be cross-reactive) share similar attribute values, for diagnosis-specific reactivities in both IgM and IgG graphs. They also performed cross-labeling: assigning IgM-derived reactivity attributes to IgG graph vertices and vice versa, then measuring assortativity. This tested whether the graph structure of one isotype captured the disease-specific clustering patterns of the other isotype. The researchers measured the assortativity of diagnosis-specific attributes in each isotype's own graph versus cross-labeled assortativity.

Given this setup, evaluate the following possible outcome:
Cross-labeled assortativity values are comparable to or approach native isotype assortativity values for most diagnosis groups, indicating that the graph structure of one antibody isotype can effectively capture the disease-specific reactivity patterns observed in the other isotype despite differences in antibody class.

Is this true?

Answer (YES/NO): NO